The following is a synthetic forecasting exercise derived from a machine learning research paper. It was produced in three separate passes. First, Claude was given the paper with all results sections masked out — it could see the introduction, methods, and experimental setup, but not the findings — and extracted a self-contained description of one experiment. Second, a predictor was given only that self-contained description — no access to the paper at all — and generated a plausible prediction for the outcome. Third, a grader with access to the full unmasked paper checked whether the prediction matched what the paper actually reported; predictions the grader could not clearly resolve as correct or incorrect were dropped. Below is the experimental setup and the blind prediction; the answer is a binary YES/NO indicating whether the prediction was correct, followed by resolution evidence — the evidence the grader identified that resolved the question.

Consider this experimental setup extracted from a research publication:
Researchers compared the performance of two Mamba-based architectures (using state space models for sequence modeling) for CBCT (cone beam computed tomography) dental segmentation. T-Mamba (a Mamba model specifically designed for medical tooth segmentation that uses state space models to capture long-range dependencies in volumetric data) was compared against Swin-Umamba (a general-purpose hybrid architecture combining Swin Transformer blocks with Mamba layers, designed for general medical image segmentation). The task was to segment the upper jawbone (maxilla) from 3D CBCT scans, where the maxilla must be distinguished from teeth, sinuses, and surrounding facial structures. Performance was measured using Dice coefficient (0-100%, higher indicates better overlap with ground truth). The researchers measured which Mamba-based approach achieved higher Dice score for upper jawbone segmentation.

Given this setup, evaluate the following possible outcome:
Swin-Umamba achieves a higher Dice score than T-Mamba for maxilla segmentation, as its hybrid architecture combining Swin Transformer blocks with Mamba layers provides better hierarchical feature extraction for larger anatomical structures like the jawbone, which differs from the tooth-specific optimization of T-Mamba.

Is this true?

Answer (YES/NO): NO